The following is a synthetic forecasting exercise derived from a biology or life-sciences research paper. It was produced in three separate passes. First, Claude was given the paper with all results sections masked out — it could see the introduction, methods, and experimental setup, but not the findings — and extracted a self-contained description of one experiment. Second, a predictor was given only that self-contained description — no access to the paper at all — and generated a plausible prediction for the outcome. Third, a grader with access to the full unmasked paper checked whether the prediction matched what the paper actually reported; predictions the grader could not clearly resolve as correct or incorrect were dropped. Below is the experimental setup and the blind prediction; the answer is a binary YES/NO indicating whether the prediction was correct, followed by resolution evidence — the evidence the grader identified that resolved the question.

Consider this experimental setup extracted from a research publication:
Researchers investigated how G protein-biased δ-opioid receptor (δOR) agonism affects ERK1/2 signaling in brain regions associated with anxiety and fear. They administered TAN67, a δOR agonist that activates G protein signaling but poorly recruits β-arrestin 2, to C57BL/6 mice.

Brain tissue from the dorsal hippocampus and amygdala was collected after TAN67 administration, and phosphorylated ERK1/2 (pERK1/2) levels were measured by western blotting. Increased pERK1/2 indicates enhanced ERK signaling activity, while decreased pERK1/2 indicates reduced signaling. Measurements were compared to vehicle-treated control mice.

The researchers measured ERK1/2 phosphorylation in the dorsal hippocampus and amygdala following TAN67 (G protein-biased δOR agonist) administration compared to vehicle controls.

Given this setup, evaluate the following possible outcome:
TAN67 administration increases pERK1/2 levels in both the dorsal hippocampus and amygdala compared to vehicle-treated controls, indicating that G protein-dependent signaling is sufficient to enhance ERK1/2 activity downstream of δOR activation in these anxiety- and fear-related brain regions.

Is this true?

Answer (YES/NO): NO